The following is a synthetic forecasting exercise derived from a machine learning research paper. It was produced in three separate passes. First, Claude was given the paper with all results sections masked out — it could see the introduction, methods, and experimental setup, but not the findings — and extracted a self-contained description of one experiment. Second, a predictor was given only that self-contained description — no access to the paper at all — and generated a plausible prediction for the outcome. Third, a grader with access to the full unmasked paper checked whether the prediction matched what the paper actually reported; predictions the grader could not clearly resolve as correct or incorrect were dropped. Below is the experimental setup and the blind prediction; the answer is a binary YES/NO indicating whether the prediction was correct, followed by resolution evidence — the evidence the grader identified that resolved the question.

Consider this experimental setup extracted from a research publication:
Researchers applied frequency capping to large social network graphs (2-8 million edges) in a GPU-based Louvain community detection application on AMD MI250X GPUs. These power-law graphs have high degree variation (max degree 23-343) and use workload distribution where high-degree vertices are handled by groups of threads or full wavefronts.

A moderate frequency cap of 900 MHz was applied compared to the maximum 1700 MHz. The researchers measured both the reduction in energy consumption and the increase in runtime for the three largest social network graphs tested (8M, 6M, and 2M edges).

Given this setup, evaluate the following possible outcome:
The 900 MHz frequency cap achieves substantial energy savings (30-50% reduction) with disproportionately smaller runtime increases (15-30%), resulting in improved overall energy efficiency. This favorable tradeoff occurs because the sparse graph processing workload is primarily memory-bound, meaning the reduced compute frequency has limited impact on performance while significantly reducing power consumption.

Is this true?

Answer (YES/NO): NO